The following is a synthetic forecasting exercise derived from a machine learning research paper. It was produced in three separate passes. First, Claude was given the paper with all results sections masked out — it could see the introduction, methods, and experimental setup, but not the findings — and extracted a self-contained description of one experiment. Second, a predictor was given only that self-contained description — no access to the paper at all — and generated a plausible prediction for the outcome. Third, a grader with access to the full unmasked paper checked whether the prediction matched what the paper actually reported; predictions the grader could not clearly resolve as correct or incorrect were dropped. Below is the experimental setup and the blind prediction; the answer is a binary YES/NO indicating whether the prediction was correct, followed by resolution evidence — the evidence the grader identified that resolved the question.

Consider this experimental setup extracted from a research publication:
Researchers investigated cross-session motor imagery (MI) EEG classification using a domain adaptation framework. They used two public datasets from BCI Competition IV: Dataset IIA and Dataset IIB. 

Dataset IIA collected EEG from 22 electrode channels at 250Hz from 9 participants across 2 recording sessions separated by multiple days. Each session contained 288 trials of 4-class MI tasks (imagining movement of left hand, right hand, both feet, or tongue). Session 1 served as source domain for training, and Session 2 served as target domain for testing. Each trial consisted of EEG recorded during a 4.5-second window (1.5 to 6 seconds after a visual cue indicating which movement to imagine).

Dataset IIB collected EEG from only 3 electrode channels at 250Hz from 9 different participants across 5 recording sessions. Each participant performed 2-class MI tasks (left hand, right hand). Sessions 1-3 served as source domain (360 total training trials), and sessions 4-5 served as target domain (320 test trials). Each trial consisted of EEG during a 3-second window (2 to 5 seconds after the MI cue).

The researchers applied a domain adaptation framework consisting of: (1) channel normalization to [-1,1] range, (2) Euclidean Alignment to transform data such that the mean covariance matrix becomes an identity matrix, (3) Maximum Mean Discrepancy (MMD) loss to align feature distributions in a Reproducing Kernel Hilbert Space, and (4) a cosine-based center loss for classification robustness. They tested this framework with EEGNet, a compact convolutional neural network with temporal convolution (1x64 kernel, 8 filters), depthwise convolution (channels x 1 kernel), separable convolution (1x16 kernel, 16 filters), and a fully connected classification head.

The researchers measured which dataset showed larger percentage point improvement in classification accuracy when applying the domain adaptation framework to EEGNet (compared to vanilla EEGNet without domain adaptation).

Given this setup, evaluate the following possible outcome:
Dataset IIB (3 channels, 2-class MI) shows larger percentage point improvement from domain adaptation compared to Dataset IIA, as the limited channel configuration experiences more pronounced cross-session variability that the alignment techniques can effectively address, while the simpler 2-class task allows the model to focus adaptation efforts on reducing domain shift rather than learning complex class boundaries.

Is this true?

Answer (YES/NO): NO